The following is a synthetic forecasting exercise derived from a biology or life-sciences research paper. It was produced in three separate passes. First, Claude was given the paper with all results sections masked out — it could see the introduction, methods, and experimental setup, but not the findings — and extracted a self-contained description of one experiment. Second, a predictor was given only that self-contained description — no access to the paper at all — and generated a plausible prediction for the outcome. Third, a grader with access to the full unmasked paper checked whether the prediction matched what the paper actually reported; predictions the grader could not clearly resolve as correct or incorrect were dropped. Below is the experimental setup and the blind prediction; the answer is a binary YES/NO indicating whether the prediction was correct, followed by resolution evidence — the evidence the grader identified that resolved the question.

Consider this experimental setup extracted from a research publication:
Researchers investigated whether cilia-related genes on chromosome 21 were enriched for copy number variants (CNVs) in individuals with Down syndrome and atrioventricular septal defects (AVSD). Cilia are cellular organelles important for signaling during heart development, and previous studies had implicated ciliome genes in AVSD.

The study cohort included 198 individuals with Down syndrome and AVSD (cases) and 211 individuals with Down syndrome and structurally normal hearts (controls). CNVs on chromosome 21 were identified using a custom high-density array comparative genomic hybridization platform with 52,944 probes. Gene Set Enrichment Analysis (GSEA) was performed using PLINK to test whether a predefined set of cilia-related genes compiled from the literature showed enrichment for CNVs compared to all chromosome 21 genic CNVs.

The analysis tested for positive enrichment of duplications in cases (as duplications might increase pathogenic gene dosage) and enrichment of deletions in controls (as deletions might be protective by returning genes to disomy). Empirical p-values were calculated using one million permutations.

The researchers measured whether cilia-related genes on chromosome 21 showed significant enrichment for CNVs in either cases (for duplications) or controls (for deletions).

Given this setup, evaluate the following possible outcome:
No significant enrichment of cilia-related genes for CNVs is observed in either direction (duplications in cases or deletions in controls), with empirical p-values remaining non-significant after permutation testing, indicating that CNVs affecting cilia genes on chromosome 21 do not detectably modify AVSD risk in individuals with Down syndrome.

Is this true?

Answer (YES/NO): NO